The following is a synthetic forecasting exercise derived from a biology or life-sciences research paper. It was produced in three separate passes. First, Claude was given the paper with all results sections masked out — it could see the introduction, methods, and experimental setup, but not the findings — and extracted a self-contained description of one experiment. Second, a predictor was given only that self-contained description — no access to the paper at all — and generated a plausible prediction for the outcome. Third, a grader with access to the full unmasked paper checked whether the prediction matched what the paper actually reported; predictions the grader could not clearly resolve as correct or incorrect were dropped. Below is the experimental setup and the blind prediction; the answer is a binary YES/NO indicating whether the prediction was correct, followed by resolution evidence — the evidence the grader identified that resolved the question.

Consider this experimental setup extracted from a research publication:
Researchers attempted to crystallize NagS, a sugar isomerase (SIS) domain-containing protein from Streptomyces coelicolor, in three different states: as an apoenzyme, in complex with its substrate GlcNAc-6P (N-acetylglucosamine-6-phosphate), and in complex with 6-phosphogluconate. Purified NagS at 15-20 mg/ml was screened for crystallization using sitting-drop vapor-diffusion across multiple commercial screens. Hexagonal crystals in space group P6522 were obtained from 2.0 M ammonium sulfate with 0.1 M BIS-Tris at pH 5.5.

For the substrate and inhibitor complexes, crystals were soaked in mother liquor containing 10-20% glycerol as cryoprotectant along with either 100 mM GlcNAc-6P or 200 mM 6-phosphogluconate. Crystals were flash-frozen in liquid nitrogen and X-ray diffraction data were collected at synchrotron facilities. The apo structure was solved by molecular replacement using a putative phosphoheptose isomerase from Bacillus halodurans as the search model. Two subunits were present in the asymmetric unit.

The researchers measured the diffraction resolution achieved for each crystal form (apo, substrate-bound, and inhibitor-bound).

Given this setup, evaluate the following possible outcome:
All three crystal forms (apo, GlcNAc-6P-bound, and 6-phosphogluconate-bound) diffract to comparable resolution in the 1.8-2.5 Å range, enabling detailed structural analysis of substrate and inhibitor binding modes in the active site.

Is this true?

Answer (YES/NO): NO